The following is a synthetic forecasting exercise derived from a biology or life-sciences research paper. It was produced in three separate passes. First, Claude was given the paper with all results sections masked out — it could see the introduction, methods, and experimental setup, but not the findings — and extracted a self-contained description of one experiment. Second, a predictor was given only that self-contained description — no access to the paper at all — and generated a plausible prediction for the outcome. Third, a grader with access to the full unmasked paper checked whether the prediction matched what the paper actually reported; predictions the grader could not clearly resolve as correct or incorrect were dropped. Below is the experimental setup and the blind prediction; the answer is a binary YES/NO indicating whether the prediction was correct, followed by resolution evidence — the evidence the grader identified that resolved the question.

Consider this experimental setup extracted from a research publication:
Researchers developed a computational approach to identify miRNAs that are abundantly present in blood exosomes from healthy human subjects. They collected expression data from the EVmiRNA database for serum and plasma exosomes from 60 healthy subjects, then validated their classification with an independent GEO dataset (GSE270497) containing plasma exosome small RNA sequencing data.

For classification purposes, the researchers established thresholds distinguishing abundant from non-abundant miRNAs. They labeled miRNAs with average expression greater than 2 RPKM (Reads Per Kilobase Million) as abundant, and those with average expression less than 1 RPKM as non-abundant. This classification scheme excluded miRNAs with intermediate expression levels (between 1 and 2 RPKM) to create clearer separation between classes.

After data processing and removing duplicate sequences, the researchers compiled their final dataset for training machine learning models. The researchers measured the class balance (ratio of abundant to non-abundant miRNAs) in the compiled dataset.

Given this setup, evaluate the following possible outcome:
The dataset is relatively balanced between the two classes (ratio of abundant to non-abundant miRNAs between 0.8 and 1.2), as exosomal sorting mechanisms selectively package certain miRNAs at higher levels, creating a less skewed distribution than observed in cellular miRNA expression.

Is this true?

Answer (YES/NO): YES